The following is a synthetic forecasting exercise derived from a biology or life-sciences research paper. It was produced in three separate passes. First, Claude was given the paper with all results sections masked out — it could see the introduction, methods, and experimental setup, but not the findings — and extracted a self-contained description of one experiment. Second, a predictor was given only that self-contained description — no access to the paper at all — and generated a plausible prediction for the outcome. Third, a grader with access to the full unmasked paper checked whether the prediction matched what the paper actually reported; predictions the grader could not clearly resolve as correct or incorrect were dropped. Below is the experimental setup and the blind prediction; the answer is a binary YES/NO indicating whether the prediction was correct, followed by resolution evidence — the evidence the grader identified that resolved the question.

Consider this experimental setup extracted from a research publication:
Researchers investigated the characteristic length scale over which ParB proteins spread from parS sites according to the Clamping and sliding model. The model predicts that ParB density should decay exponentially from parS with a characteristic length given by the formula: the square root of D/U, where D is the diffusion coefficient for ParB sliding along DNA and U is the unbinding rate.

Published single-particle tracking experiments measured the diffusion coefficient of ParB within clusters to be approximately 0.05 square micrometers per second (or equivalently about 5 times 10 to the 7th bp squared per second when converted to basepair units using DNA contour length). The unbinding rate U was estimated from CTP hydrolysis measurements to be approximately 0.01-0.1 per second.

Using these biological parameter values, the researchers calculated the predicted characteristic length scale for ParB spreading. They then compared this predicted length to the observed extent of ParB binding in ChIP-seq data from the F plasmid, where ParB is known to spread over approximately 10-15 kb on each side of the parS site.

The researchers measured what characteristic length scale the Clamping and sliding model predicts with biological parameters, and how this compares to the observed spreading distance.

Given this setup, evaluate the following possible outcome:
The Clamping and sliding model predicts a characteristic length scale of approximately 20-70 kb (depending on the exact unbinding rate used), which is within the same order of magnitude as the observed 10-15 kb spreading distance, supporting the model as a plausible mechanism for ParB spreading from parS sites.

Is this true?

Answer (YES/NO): NO